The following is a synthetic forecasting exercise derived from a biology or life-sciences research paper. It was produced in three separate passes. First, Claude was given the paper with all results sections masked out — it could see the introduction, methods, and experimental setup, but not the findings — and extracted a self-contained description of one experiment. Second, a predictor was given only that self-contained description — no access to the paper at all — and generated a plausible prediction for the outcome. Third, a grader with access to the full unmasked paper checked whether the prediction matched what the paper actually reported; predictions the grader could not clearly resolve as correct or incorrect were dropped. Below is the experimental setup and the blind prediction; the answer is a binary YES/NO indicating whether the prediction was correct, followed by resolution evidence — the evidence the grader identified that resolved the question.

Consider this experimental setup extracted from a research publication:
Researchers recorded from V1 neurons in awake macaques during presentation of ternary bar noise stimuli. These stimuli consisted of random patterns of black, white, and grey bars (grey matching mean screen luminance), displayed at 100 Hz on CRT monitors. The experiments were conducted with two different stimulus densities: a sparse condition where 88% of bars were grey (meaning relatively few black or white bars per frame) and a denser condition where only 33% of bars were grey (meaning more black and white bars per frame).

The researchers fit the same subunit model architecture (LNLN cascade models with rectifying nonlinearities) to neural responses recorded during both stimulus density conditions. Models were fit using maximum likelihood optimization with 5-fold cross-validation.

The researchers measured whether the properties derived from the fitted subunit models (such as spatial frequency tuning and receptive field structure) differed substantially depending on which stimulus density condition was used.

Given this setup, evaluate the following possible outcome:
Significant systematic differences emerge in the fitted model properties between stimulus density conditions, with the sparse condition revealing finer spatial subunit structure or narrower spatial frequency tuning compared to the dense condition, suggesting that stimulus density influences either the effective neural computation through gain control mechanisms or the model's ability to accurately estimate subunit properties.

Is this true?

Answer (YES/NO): NO